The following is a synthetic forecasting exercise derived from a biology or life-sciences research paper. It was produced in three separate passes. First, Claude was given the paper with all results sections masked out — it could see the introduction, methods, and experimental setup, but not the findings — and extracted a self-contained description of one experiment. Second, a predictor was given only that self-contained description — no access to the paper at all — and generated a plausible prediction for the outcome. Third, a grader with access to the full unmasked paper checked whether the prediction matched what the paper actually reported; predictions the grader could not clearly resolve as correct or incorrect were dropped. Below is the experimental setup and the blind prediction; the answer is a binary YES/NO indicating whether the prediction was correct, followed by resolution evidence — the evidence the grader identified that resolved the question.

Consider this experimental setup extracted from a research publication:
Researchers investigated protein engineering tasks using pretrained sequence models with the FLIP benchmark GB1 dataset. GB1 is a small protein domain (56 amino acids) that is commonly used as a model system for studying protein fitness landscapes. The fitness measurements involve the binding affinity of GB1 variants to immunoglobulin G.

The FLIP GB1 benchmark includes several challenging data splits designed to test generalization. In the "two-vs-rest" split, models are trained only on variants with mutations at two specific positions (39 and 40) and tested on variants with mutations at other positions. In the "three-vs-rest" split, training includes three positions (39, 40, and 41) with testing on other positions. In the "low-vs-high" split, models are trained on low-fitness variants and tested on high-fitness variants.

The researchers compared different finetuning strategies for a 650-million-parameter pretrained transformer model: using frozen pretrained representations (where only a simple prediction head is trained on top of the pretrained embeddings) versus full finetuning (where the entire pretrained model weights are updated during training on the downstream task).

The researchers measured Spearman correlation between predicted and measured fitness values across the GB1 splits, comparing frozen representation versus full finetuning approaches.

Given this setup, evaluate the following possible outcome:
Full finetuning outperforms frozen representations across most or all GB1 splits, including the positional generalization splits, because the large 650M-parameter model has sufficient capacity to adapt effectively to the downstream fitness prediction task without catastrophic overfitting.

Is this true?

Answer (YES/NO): NO